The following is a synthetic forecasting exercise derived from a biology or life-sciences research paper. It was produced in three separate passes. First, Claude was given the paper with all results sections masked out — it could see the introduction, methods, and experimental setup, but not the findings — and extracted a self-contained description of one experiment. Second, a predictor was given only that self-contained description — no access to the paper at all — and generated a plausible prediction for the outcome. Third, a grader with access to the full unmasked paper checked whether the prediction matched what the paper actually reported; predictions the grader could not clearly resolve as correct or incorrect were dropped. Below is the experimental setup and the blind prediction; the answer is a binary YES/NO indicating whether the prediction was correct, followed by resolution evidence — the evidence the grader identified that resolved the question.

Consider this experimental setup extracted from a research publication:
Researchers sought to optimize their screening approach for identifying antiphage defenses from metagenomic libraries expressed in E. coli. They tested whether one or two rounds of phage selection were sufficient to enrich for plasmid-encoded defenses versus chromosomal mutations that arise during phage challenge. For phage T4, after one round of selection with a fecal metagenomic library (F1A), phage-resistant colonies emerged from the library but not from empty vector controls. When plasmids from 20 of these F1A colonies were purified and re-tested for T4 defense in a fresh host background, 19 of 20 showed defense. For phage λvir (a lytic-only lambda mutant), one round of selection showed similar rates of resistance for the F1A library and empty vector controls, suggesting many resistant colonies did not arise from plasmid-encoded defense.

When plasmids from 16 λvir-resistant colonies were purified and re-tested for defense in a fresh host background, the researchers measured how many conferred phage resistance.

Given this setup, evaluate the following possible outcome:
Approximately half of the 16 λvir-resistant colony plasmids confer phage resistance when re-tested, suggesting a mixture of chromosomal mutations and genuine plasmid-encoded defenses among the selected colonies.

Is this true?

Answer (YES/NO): NO